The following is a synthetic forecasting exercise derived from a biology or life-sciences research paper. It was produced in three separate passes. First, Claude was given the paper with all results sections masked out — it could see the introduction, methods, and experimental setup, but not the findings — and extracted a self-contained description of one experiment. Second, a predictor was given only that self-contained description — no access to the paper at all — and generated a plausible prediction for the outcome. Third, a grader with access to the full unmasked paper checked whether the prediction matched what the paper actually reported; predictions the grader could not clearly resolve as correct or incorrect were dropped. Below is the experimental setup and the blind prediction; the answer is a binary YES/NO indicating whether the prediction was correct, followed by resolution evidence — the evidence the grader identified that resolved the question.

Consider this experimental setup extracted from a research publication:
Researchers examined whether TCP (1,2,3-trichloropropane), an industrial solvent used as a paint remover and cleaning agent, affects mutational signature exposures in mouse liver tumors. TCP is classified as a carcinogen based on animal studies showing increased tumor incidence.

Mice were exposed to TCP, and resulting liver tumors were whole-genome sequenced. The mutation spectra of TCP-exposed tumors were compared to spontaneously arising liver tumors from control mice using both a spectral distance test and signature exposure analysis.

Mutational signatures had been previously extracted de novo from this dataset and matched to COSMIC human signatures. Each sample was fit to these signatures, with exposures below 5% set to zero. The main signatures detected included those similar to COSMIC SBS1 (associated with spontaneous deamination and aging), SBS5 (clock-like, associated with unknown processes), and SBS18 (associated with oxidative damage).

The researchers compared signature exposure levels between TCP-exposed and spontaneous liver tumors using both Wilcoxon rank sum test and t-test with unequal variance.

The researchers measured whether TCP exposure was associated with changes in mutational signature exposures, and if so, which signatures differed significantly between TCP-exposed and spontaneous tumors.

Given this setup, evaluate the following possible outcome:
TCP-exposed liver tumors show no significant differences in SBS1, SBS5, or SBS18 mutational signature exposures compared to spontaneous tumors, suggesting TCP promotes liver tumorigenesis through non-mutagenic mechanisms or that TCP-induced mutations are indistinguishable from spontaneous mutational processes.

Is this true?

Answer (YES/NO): NO